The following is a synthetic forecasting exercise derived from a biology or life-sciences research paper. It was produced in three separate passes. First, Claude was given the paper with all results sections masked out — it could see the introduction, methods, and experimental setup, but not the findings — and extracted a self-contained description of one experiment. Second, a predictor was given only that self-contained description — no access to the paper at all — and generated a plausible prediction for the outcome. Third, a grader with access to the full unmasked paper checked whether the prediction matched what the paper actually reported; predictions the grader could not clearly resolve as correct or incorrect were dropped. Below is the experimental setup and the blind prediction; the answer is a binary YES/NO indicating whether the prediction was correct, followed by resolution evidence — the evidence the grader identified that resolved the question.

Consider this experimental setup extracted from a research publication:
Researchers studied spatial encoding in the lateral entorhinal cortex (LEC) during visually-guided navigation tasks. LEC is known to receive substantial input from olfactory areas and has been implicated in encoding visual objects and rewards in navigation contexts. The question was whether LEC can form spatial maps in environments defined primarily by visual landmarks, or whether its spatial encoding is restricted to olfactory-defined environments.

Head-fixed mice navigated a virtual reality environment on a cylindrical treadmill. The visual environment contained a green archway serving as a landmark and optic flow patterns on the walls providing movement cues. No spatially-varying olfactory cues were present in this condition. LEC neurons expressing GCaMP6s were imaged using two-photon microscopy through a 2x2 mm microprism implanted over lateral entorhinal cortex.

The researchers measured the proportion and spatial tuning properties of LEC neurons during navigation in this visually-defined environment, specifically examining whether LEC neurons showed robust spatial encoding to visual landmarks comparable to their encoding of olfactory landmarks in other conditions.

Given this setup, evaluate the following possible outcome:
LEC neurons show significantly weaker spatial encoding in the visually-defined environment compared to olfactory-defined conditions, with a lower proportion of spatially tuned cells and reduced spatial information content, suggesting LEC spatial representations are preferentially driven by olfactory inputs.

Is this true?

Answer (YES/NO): NO